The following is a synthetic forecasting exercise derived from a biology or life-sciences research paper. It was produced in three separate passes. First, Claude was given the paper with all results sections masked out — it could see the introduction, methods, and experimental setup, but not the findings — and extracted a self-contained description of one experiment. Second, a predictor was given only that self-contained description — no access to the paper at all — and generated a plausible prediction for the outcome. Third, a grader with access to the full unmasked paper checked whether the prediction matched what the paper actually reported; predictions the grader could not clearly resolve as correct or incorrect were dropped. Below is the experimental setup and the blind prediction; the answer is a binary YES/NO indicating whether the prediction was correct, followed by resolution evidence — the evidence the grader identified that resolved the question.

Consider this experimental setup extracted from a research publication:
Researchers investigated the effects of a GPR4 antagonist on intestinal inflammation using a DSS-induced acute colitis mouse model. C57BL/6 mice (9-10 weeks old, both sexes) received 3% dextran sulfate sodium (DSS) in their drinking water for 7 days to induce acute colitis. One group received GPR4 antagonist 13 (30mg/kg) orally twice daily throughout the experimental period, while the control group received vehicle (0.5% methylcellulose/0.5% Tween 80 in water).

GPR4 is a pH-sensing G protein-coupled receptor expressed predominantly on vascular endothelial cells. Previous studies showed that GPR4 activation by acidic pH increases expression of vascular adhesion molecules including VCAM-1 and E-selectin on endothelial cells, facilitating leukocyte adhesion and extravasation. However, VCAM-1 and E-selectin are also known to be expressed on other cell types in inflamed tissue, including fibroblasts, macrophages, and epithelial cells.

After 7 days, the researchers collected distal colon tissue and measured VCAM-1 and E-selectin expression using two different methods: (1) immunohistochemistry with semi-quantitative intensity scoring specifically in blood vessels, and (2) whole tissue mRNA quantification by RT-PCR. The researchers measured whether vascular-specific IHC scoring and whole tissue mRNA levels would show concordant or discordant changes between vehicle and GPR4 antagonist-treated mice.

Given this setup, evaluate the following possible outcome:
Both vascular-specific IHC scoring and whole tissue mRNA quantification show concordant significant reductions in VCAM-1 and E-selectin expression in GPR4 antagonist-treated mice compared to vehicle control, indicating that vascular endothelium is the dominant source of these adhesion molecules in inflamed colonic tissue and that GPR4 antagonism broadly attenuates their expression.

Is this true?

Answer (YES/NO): NO